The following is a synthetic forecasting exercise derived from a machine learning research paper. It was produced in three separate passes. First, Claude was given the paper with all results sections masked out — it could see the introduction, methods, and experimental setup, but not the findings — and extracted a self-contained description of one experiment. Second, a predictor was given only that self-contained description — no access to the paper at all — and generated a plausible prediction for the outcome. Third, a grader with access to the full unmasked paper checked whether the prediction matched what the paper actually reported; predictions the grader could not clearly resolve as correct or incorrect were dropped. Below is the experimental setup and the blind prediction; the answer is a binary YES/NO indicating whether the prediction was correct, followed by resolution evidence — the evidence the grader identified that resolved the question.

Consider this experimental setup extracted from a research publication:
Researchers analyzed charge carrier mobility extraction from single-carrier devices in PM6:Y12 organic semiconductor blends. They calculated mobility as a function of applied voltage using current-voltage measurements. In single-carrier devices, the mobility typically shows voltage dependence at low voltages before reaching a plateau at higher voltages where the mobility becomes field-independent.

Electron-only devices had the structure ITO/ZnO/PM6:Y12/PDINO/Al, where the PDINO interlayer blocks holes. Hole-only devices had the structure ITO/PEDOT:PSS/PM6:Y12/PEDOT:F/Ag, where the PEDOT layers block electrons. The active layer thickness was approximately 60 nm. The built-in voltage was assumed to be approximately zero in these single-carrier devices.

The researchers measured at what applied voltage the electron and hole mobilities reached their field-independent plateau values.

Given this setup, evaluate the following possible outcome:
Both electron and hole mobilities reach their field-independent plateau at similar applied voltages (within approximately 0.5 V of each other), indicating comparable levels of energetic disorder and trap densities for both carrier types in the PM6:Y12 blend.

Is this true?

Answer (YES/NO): NO